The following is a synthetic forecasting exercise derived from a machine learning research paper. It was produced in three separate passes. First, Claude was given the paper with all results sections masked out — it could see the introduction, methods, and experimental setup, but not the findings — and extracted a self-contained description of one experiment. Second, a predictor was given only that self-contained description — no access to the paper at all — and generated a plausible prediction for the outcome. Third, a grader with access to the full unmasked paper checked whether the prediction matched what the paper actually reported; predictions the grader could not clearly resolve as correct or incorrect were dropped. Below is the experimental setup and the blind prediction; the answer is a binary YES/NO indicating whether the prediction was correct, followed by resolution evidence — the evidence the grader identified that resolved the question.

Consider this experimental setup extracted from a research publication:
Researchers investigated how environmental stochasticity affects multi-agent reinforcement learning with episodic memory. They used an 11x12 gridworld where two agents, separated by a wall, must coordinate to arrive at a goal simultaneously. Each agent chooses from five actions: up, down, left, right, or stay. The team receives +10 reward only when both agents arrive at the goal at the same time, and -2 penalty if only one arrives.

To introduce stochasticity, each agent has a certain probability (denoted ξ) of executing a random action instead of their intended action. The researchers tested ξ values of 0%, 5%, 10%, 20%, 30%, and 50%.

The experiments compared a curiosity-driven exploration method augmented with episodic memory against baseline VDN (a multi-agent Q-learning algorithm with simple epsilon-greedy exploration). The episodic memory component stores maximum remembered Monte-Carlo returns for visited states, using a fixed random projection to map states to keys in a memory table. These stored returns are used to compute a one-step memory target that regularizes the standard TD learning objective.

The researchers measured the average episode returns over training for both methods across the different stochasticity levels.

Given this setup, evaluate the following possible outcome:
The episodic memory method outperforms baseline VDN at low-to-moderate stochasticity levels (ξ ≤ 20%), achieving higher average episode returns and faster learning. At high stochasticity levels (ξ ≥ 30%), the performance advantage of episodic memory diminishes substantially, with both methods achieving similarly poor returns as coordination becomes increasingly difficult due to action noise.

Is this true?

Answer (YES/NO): YES